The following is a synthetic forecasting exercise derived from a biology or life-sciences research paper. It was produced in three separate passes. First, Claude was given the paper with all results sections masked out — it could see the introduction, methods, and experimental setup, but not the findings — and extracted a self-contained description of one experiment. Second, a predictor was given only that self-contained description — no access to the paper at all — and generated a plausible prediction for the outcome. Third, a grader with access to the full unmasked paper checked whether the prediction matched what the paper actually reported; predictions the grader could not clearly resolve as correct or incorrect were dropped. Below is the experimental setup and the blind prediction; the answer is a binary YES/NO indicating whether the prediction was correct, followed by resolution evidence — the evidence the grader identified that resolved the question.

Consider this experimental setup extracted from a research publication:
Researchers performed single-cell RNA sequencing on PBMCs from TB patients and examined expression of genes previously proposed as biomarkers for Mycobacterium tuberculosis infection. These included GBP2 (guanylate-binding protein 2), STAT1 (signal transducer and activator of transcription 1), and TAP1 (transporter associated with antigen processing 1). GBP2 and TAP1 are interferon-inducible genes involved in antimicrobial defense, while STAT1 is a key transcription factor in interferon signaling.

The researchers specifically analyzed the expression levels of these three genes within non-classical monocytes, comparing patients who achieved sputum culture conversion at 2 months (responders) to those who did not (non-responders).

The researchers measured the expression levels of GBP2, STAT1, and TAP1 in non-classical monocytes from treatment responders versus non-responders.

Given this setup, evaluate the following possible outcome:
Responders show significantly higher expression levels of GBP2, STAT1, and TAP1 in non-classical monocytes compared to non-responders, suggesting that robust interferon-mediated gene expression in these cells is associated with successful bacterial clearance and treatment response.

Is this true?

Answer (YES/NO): NO